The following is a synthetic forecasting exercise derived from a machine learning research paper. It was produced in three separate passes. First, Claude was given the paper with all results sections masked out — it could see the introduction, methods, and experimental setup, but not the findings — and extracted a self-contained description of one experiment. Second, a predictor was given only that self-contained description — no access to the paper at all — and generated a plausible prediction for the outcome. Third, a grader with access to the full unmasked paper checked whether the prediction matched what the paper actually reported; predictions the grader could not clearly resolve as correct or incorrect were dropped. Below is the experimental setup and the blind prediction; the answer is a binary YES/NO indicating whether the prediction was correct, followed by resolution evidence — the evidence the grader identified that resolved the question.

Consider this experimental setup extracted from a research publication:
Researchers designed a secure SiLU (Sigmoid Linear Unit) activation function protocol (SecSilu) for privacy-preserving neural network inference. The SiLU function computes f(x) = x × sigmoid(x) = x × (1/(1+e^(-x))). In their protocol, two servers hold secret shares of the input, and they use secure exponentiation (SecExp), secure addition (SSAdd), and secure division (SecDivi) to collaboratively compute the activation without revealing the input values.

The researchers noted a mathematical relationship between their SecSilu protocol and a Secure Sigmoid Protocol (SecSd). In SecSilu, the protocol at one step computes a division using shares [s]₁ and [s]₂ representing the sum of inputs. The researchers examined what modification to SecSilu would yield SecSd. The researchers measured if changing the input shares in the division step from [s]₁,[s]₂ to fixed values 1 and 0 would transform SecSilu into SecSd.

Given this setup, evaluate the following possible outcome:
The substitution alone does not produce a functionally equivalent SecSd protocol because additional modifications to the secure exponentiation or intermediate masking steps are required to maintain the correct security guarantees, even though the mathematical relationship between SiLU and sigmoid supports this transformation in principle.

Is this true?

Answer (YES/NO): NO